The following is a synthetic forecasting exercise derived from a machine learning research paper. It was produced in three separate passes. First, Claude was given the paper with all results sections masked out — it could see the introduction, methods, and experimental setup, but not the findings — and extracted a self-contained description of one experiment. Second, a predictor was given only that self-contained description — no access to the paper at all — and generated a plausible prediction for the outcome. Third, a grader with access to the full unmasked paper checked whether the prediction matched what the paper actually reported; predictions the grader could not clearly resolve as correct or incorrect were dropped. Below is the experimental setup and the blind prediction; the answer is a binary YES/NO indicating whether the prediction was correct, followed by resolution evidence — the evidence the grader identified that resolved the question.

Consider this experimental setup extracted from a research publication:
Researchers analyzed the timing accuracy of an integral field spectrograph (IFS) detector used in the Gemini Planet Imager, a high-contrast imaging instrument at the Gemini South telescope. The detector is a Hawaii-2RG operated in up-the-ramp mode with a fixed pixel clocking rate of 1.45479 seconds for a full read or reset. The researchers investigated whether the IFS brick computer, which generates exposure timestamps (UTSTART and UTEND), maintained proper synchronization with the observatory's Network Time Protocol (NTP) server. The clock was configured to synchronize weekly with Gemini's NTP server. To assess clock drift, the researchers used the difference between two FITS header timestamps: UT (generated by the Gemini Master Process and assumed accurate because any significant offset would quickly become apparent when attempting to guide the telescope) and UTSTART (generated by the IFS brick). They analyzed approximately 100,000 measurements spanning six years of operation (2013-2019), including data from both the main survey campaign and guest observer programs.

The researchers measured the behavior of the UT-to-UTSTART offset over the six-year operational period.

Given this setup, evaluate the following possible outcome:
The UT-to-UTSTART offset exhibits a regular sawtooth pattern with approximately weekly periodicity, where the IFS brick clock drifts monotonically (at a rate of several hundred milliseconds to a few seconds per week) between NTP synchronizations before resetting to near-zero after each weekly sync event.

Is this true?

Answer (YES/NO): NO